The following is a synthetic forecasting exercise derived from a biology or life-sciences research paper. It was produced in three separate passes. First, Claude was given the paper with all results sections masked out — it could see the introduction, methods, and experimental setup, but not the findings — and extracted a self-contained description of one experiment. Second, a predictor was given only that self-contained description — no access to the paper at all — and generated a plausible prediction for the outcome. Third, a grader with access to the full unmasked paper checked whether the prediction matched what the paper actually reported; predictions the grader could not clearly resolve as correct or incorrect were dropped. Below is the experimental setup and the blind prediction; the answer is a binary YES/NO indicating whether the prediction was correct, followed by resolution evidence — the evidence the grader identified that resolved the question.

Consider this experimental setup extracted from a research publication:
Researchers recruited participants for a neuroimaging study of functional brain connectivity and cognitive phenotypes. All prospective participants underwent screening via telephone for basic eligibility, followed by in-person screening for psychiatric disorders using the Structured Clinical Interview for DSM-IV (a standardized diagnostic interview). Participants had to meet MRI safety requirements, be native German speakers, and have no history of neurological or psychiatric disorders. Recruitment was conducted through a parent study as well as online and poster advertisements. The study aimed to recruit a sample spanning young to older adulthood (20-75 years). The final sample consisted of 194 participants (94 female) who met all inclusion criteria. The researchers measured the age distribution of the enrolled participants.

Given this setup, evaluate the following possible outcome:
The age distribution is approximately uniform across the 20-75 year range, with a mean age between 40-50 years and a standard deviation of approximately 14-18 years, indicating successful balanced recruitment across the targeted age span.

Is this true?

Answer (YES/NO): NO